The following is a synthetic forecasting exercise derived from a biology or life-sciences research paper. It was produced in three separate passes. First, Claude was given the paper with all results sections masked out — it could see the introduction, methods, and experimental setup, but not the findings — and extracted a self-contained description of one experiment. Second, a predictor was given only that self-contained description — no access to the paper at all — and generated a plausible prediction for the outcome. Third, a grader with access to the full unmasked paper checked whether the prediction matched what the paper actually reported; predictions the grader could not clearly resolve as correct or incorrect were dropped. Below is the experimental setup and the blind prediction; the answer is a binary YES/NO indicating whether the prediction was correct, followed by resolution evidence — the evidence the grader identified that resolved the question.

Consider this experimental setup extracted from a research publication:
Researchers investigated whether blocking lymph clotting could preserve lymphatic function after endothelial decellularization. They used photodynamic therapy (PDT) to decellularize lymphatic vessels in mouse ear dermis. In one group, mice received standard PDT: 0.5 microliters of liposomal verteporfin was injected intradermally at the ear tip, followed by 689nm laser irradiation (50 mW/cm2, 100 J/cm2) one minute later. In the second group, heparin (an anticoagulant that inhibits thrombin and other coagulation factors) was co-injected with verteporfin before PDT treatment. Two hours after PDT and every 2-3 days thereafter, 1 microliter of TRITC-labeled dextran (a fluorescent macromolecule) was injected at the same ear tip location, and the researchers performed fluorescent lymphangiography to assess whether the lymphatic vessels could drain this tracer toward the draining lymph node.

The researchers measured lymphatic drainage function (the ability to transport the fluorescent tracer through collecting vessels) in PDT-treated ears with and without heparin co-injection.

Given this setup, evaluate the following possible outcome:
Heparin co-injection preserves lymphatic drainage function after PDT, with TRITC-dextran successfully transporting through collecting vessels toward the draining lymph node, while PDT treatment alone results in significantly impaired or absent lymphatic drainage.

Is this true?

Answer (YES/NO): YES